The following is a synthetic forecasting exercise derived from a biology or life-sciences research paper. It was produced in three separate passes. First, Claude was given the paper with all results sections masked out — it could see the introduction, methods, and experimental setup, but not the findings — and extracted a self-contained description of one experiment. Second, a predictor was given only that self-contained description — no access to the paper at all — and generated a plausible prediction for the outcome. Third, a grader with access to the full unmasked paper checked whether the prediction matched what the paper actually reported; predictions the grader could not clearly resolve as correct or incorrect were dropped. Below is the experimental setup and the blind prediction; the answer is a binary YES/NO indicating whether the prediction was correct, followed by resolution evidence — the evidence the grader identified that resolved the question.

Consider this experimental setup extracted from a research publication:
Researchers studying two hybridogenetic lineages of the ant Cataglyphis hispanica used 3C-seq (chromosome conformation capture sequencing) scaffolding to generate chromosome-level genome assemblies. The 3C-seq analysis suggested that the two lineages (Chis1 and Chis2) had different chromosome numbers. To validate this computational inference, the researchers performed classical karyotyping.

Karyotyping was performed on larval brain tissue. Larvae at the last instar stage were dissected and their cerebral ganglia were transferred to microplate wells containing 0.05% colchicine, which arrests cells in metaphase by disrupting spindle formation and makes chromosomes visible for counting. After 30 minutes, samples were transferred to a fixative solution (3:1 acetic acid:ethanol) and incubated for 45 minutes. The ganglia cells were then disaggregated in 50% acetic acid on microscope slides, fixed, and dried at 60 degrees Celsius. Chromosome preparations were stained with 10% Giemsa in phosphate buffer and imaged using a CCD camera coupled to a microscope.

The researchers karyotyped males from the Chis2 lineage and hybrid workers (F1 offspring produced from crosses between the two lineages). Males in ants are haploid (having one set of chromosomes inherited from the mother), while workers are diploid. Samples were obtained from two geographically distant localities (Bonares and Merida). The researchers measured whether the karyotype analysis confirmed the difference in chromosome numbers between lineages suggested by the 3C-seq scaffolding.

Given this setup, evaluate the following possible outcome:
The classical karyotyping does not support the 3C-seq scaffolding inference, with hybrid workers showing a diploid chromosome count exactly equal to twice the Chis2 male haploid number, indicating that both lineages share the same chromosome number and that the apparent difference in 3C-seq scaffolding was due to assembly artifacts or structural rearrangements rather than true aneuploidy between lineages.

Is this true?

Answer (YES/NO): NO